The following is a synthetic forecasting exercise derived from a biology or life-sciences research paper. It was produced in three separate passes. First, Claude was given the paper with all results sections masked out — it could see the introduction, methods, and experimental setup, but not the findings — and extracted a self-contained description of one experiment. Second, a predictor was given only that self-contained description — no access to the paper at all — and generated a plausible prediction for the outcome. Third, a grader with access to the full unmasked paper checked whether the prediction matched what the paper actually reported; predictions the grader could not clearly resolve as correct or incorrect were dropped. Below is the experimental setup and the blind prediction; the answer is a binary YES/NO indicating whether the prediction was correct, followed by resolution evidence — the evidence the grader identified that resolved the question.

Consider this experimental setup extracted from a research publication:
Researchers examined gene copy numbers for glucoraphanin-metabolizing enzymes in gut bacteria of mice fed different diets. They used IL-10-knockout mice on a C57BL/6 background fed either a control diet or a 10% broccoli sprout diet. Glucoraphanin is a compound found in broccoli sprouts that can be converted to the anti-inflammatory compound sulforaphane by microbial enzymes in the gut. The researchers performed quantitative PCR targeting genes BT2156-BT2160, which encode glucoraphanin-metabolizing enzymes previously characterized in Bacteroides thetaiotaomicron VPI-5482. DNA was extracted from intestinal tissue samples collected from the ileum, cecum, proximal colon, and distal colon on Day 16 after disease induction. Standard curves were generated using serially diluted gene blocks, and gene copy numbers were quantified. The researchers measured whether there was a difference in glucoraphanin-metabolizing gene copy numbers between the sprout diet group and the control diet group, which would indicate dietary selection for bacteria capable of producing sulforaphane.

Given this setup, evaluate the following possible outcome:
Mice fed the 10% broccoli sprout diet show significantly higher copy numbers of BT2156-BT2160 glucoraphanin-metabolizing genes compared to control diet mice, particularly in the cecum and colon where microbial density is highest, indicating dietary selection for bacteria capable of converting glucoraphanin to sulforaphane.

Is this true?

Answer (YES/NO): NO